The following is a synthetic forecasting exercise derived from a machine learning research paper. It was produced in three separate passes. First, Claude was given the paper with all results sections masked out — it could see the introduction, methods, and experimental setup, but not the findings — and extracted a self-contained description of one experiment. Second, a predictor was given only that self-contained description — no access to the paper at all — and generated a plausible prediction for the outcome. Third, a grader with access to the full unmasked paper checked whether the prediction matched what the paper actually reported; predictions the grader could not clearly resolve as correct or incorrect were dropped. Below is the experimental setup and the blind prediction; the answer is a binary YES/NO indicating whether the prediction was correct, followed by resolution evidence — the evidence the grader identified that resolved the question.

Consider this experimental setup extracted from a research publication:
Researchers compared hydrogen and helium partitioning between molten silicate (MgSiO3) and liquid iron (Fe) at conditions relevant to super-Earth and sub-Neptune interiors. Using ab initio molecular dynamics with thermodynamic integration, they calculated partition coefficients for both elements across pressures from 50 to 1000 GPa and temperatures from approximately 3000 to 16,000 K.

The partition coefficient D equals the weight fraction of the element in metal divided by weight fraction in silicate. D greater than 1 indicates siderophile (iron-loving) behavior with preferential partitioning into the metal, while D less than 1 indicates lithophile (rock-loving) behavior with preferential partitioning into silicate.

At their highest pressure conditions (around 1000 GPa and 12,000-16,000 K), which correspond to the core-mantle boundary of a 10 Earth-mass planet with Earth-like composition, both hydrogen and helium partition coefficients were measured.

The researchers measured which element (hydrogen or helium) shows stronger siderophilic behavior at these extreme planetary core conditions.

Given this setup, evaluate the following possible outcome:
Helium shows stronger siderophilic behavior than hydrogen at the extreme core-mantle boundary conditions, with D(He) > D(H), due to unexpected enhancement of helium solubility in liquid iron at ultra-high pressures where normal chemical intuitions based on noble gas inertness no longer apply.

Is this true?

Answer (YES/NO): NO